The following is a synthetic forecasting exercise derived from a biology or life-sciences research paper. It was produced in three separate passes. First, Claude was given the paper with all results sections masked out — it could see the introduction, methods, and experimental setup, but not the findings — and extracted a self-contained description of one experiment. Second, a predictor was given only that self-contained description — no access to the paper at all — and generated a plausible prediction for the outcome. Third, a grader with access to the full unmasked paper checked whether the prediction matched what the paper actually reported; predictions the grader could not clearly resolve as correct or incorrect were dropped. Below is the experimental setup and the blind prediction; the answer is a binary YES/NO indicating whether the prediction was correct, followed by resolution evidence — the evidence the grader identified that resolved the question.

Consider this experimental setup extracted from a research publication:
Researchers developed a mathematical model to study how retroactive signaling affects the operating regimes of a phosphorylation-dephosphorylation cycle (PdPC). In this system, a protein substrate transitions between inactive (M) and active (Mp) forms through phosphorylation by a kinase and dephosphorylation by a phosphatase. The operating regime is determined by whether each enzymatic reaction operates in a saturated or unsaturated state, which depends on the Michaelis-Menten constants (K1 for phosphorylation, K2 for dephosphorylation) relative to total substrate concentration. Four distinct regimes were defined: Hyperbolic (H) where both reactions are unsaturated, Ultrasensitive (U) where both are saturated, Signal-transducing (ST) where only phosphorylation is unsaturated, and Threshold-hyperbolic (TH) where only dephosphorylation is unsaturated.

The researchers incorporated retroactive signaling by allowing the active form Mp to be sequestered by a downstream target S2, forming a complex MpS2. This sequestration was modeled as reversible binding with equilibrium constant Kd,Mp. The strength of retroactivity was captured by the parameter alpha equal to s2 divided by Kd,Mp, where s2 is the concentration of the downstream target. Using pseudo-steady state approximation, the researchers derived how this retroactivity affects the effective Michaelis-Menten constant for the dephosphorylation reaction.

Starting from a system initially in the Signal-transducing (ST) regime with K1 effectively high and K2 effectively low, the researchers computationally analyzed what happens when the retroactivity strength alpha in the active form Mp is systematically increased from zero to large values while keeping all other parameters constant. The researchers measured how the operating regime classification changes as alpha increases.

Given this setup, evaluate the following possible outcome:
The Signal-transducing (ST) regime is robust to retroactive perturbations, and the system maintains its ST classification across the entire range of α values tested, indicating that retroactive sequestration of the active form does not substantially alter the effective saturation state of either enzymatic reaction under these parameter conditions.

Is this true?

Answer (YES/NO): YES